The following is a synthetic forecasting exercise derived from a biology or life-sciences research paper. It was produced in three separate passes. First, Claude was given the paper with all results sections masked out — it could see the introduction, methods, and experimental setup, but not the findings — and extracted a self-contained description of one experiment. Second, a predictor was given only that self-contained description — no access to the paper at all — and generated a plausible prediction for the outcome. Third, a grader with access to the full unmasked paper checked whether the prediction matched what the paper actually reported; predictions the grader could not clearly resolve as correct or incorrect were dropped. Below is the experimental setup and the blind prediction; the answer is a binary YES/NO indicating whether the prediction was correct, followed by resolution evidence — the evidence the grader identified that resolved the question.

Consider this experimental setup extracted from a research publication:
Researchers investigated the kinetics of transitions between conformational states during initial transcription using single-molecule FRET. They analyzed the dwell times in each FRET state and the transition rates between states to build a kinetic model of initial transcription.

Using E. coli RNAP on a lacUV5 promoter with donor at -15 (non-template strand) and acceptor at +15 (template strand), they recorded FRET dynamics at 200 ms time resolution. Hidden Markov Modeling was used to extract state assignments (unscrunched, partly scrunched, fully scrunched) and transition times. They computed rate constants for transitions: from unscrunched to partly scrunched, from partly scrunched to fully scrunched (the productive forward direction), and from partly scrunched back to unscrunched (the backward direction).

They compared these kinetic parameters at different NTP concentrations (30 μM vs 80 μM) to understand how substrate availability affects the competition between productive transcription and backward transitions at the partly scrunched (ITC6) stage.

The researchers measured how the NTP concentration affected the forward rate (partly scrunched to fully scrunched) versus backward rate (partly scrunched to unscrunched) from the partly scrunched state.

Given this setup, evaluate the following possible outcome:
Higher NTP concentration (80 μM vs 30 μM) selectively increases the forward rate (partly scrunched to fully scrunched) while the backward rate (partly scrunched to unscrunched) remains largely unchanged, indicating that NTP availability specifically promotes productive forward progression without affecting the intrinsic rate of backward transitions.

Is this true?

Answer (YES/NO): NO